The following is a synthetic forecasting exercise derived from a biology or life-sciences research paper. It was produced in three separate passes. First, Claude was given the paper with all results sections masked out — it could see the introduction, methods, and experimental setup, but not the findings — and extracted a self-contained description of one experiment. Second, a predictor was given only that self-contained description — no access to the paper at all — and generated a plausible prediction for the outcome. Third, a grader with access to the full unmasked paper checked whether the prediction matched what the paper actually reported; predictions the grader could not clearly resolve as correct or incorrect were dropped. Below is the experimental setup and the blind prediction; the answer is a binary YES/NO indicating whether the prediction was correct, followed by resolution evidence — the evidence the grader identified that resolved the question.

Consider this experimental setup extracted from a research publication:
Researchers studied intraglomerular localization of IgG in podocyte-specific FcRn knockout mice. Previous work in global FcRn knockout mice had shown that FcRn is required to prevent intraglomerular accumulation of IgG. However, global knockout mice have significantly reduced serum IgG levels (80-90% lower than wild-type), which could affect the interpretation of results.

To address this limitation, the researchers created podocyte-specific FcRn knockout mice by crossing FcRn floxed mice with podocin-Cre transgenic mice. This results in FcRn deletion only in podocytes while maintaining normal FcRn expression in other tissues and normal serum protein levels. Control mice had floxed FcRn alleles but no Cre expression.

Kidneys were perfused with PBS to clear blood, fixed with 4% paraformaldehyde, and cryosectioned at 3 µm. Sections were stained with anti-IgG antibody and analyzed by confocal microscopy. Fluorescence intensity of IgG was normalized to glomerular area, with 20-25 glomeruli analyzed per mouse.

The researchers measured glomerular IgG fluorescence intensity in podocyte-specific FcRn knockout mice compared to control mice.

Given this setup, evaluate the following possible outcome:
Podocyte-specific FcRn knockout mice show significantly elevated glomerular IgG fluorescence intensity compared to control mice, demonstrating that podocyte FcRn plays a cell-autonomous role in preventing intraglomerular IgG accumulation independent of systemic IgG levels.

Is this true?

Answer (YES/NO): YES